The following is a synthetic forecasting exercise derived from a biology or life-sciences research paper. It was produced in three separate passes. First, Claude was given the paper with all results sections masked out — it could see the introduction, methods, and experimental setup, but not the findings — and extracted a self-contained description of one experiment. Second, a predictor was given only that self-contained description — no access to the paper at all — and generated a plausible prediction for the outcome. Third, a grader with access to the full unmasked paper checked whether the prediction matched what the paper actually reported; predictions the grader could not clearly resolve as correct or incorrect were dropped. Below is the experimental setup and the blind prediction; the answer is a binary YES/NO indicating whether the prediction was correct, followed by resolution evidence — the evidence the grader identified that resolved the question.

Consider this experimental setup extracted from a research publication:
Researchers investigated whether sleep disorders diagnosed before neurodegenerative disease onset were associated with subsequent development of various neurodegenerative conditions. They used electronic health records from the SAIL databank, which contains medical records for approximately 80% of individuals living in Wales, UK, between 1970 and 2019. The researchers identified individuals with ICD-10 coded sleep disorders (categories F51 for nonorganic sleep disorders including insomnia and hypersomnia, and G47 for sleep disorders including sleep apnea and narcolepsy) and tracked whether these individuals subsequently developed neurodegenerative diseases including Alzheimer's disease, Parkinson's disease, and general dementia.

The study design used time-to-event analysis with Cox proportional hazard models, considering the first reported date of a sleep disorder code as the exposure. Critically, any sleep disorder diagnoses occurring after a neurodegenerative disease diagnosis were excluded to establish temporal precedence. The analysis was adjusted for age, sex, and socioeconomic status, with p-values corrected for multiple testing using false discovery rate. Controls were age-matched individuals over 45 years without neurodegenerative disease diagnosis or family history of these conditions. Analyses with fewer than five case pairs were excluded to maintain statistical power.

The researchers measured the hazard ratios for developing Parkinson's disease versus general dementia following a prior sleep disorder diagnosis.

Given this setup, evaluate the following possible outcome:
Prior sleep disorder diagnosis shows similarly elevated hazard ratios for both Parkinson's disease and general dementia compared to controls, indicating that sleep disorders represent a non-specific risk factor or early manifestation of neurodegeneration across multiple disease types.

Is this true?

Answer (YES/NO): NO